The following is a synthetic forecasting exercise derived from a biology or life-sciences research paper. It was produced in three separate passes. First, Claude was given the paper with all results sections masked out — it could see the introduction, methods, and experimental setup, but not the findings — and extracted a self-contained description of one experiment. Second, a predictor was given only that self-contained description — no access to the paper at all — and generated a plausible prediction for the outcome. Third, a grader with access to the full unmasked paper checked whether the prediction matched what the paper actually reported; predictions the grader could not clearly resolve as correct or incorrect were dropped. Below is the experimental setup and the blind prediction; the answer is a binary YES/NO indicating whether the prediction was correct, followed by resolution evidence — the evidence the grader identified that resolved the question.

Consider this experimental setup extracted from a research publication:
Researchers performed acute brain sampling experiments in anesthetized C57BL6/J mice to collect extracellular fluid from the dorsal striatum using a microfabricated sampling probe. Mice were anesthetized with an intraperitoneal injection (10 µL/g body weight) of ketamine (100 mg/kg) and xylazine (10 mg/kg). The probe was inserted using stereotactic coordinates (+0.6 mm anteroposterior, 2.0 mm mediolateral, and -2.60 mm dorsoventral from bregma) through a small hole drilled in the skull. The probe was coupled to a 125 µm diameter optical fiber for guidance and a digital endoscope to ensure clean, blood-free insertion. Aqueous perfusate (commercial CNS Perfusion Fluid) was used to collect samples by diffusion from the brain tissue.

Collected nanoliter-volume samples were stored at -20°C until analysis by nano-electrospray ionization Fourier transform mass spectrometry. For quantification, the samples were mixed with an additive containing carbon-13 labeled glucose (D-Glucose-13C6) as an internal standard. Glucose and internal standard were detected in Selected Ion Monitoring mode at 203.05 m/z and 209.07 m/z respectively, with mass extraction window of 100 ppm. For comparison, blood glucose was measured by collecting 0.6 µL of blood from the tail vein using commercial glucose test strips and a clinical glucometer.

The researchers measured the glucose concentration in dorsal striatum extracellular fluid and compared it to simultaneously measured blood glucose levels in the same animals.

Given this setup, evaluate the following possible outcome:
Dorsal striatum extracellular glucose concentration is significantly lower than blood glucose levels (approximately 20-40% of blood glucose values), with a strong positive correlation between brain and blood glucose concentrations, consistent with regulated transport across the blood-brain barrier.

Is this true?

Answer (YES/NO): NO